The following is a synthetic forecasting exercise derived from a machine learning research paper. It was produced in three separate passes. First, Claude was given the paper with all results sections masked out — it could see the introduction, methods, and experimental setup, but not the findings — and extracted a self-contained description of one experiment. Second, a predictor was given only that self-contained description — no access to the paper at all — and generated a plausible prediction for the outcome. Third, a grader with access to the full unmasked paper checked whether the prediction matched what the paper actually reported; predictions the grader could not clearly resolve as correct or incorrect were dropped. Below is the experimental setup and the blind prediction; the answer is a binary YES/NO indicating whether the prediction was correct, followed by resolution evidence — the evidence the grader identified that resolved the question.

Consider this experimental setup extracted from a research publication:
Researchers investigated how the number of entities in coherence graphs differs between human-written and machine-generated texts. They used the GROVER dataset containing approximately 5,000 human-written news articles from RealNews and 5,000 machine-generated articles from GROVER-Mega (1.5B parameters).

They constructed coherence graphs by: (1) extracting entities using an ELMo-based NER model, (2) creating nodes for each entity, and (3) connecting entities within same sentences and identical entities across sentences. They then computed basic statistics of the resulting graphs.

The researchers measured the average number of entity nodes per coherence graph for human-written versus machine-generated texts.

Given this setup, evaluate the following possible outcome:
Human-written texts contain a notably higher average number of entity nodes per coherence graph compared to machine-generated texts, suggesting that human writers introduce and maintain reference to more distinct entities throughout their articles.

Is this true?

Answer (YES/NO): YES